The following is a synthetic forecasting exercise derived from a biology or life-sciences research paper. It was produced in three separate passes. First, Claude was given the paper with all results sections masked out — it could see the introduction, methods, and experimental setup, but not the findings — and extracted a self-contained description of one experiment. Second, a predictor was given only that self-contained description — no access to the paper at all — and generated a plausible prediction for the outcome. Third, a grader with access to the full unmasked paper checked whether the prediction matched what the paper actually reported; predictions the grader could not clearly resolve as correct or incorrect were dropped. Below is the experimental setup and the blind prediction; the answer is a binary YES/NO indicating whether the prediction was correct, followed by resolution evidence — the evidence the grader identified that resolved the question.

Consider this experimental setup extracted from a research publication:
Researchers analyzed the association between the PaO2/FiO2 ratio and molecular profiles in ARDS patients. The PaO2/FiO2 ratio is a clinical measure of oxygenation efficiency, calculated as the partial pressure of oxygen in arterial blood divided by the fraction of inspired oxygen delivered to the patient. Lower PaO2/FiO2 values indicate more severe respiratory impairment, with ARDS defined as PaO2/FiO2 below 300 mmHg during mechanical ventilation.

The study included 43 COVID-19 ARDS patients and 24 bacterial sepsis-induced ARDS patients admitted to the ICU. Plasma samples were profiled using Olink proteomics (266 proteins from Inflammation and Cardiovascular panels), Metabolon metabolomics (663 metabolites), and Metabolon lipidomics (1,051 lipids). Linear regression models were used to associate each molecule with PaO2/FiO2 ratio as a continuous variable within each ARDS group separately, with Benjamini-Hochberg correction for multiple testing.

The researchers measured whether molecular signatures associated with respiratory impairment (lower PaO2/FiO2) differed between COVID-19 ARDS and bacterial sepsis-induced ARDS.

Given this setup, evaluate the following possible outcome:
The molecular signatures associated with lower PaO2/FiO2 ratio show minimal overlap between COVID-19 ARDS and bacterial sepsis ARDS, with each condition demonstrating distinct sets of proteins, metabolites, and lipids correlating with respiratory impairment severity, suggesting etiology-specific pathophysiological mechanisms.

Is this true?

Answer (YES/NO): NO